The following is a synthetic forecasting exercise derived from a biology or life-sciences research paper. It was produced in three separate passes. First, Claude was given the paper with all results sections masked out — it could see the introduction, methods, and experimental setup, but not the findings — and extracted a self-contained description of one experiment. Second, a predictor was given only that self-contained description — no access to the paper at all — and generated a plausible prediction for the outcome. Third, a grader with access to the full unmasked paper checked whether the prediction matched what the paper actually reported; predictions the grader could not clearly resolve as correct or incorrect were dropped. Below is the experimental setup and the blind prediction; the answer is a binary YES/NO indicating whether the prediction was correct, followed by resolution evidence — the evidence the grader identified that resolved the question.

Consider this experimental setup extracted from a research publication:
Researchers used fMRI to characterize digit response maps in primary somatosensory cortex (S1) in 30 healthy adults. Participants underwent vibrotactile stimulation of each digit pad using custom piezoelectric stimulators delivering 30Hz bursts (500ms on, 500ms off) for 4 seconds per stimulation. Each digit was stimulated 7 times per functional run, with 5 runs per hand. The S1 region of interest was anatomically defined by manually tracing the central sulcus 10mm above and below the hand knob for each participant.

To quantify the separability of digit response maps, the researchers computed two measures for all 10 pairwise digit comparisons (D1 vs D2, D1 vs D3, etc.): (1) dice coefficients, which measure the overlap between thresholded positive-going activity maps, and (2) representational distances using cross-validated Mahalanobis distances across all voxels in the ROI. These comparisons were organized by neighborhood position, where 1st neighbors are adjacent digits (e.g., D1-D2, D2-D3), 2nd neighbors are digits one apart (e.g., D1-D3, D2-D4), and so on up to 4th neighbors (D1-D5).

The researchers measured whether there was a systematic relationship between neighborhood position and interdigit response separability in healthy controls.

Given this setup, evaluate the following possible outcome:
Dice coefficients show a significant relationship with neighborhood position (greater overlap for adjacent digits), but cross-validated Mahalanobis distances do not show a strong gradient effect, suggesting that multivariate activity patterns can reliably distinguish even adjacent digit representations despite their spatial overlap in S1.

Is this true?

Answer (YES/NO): NO